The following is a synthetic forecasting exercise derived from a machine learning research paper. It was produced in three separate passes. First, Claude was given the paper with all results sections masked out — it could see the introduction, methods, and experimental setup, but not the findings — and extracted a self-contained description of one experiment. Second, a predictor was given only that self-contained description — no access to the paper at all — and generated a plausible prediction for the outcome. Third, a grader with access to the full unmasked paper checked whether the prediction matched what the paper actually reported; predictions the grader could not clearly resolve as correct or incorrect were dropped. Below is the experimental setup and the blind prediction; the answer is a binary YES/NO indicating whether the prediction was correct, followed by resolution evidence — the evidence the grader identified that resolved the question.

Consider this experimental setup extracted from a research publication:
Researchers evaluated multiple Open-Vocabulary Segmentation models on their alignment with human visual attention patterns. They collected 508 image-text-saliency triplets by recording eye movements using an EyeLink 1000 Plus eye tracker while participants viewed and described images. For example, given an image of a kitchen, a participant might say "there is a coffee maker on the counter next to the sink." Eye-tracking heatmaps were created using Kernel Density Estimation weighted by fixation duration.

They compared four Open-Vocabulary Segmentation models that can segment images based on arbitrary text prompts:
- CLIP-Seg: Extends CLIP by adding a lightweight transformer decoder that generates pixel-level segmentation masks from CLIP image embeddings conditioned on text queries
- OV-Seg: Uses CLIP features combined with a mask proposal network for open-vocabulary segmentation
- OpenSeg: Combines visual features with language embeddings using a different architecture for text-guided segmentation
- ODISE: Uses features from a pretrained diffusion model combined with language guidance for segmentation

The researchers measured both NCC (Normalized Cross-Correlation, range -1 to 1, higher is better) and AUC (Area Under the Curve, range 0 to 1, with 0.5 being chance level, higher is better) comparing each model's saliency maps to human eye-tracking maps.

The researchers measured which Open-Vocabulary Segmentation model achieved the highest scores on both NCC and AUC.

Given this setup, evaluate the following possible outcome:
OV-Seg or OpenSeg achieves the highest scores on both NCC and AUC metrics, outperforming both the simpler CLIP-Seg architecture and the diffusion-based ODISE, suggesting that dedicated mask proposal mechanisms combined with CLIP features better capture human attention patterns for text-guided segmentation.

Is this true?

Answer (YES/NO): NO